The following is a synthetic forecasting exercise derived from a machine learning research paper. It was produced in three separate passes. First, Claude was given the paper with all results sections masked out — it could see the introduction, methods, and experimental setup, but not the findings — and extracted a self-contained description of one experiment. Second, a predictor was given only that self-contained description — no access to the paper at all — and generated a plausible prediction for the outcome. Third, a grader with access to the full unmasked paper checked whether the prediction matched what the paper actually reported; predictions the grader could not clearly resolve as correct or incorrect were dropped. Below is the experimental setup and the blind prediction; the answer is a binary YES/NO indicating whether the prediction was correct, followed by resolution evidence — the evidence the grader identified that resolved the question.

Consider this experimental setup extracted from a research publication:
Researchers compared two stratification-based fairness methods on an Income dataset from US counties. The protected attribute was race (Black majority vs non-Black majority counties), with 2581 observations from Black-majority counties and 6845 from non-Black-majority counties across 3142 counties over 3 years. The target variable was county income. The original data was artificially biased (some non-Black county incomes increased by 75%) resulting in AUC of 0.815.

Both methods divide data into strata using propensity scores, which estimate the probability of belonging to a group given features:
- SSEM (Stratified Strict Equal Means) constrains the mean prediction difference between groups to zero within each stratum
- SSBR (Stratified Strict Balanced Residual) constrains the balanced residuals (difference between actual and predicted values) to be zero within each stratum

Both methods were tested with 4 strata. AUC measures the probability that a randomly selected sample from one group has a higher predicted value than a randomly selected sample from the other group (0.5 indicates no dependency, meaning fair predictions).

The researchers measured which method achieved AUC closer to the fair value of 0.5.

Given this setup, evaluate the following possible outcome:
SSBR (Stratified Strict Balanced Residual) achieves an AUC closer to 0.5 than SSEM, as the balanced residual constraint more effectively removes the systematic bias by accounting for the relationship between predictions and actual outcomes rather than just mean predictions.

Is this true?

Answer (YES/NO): NO